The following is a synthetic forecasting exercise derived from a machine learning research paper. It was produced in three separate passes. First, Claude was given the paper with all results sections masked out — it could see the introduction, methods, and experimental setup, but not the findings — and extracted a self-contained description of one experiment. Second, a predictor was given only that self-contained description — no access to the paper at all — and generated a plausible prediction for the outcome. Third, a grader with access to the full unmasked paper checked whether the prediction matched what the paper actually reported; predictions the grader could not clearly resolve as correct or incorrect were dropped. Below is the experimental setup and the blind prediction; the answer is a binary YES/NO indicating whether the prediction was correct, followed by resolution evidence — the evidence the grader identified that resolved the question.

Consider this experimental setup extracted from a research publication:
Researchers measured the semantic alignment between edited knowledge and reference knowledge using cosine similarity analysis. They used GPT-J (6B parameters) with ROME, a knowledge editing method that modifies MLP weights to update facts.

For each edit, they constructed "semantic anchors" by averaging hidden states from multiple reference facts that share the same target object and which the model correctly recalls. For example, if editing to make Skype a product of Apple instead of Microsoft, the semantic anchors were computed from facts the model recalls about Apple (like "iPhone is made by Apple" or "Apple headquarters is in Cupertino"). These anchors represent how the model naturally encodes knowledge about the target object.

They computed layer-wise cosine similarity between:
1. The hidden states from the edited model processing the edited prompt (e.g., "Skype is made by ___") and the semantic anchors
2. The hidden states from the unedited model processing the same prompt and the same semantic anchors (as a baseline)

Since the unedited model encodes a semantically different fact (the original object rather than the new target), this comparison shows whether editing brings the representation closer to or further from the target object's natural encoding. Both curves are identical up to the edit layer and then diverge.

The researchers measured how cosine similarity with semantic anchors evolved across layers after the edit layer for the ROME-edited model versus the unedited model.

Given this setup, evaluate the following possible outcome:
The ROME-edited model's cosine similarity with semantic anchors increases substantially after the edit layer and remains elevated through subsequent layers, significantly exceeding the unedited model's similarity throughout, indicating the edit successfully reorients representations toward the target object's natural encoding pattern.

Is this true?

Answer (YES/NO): NO